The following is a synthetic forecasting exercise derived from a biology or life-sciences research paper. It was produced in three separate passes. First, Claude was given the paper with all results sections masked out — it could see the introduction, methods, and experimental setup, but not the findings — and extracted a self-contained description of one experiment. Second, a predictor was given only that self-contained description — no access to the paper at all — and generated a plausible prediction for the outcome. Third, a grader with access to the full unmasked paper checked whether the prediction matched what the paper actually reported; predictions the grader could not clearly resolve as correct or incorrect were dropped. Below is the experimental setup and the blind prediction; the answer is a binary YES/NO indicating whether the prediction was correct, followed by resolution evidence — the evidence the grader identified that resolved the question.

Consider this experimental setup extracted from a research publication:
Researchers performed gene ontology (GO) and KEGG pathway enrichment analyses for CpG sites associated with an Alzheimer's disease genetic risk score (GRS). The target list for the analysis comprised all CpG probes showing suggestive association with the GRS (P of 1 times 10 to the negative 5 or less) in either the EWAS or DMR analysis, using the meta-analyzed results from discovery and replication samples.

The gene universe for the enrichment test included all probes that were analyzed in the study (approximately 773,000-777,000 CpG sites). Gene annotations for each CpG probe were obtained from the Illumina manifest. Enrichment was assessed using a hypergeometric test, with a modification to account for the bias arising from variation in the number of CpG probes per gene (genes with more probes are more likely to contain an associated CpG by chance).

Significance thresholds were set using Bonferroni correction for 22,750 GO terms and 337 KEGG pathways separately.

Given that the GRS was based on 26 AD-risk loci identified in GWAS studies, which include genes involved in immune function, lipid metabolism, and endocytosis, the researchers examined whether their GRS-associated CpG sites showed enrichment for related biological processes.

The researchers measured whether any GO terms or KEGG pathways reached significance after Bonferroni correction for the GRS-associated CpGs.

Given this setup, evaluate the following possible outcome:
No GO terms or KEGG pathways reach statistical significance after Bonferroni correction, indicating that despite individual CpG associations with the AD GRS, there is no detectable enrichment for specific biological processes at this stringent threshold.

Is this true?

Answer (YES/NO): NO